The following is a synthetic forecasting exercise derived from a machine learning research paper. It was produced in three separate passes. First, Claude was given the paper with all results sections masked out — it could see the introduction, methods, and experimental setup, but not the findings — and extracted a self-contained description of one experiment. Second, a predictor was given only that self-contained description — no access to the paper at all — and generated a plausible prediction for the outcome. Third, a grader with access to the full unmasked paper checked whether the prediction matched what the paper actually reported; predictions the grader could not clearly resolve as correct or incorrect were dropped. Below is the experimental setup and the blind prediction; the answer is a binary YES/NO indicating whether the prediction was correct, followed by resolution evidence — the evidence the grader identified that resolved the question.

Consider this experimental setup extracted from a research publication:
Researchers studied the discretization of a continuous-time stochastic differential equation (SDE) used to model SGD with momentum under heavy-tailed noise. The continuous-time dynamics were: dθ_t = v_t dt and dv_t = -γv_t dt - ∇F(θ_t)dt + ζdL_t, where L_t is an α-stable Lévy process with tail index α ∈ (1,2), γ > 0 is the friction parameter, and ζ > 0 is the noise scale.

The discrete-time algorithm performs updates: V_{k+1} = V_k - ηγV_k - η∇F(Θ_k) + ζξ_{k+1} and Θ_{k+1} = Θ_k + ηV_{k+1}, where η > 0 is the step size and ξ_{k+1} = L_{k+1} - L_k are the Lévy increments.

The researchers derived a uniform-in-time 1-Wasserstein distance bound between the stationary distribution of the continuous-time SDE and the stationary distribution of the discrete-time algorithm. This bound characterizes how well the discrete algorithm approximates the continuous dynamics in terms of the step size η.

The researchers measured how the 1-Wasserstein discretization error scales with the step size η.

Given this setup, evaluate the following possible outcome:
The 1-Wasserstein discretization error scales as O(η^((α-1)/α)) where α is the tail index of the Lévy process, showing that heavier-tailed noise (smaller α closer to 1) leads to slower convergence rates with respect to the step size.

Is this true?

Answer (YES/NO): NO